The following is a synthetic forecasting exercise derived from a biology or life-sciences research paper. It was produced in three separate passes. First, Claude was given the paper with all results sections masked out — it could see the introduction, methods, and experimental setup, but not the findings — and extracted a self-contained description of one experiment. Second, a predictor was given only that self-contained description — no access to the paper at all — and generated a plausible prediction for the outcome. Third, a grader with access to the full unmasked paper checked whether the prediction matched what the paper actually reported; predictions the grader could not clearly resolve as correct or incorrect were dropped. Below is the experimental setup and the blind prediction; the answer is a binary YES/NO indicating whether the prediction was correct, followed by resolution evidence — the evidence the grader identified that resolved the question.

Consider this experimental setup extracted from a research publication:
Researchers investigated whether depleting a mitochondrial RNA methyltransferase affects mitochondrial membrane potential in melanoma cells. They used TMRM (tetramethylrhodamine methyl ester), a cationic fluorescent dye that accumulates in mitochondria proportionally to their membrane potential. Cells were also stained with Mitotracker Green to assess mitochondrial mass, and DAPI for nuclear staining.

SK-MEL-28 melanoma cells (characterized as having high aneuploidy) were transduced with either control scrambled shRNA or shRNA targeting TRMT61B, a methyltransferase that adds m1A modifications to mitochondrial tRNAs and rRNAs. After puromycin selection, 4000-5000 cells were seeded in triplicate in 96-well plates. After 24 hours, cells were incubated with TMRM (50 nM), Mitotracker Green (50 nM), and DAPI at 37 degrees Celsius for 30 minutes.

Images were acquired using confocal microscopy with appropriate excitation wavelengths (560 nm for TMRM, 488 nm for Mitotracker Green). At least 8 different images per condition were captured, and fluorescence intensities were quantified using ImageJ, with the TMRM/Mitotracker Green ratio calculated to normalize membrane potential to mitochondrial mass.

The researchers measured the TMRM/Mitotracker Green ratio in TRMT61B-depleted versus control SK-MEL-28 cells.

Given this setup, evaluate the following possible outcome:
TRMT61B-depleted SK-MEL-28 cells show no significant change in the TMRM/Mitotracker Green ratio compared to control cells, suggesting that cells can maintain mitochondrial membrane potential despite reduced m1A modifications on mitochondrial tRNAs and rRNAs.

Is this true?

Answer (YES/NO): NO